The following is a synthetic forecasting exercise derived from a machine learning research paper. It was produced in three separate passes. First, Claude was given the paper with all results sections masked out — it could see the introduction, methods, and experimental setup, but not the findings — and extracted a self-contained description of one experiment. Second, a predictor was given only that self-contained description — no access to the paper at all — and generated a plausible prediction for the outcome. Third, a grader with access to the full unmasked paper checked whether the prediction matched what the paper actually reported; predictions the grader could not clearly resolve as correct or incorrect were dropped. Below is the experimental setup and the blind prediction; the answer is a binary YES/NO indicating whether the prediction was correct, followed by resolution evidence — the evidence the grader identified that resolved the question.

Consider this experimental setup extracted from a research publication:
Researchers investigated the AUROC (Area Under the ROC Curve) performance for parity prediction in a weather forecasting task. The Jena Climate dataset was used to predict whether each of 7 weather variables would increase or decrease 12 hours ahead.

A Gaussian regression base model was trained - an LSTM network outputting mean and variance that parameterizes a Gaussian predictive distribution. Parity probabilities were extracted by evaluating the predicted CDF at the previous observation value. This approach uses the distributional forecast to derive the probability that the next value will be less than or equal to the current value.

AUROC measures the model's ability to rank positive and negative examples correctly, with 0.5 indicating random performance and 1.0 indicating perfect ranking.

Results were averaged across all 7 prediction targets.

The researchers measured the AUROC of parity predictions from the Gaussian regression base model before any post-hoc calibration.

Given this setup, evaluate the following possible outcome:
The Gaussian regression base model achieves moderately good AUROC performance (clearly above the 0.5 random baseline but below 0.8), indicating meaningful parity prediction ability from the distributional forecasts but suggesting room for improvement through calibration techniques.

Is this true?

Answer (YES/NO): NO